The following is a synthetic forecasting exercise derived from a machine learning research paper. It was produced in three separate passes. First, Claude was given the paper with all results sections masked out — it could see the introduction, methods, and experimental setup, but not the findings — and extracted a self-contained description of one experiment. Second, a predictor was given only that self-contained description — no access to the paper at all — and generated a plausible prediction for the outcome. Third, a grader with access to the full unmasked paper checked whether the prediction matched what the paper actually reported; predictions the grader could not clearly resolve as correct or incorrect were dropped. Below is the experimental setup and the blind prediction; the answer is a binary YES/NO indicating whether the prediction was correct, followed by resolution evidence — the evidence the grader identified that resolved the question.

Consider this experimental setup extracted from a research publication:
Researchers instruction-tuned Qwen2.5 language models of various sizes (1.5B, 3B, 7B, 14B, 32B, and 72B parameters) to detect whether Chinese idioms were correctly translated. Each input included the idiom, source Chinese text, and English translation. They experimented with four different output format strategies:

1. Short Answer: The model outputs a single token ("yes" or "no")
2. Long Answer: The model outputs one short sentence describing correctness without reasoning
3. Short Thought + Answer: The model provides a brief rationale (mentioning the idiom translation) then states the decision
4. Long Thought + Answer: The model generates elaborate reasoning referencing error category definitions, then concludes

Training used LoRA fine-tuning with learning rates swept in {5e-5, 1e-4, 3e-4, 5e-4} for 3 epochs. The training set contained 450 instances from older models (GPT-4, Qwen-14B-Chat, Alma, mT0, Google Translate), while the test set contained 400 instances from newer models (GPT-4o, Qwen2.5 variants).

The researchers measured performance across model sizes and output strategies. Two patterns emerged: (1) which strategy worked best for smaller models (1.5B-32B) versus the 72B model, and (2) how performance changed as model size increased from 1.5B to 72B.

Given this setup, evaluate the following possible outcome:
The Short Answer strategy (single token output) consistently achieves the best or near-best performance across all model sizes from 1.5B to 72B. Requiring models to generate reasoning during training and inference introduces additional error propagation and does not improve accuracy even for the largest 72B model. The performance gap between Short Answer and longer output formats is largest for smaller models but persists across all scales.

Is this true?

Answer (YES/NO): NO